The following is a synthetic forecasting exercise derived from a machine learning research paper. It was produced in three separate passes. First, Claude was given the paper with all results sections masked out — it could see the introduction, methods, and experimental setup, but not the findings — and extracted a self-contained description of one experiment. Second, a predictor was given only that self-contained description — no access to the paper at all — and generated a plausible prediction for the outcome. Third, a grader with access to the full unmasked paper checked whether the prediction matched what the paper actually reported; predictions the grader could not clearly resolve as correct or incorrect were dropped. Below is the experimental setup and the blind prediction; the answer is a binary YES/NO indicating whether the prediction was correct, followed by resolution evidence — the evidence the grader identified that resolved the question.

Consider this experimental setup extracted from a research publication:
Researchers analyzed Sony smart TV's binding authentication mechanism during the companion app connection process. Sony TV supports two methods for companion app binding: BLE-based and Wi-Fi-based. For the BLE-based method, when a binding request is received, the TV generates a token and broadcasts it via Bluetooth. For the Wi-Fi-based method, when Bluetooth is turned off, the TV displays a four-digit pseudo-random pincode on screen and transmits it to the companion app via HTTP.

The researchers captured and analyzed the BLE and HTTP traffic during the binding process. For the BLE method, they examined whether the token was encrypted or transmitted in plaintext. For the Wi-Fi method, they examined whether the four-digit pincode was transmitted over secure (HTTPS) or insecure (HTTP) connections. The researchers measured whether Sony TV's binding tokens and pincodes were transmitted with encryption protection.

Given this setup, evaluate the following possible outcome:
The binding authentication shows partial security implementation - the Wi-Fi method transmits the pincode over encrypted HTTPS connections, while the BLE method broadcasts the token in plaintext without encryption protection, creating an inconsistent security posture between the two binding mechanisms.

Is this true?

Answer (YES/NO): NO